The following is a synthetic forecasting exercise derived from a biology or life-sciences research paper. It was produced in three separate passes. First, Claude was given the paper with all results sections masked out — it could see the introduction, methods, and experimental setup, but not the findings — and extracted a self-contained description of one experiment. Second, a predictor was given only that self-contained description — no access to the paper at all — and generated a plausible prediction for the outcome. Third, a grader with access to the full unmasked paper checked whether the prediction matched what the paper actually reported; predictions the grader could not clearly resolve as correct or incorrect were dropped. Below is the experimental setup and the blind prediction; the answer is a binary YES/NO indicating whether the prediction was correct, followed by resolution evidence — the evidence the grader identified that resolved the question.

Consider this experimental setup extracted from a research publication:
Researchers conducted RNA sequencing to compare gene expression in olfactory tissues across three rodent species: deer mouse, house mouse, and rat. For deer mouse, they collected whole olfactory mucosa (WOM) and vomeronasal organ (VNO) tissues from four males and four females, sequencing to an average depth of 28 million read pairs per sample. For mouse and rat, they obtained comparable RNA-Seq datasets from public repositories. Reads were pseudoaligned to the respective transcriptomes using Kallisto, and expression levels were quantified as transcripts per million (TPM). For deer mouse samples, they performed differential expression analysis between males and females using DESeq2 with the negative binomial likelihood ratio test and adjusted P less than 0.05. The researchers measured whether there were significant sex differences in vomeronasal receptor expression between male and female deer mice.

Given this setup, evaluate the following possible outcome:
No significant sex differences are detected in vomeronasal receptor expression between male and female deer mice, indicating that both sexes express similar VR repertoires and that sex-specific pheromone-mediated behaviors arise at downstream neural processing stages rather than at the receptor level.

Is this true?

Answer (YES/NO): YES